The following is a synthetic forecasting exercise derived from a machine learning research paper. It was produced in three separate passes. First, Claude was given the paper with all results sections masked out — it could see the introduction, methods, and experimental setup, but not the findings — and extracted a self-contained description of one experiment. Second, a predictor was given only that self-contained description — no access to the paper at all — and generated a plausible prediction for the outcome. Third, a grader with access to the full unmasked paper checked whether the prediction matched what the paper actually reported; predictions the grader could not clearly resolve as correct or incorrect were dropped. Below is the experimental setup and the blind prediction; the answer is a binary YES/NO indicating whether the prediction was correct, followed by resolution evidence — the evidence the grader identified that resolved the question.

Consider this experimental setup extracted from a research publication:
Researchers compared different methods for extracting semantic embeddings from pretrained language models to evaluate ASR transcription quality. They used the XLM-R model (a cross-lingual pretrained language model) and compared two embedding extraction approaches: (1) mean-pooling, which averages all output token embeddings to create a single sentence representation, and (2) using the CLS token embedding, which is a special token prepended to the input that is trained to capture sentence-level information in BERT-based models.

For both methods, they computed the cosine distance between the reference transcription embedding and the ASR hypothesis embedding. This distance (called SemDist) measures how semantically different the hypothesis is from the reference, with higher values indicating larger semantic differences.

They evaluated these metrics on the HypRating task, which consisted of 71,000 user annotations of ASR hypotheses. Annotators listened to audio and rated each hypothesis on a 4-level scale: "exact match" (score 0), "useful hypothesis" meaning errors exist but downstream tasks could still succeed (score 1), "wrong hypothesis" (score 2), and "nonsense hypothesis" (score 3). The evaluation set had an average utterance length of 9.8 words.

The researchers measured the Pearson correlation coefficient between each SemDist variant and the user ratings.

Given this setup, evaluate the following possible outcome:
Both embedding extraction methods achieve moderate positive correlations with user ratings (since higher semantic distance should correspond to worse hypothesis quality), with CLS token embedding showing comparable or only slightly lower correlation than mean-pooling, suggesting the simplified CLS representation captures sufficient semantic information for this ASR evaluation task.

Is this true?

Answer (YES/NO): YES